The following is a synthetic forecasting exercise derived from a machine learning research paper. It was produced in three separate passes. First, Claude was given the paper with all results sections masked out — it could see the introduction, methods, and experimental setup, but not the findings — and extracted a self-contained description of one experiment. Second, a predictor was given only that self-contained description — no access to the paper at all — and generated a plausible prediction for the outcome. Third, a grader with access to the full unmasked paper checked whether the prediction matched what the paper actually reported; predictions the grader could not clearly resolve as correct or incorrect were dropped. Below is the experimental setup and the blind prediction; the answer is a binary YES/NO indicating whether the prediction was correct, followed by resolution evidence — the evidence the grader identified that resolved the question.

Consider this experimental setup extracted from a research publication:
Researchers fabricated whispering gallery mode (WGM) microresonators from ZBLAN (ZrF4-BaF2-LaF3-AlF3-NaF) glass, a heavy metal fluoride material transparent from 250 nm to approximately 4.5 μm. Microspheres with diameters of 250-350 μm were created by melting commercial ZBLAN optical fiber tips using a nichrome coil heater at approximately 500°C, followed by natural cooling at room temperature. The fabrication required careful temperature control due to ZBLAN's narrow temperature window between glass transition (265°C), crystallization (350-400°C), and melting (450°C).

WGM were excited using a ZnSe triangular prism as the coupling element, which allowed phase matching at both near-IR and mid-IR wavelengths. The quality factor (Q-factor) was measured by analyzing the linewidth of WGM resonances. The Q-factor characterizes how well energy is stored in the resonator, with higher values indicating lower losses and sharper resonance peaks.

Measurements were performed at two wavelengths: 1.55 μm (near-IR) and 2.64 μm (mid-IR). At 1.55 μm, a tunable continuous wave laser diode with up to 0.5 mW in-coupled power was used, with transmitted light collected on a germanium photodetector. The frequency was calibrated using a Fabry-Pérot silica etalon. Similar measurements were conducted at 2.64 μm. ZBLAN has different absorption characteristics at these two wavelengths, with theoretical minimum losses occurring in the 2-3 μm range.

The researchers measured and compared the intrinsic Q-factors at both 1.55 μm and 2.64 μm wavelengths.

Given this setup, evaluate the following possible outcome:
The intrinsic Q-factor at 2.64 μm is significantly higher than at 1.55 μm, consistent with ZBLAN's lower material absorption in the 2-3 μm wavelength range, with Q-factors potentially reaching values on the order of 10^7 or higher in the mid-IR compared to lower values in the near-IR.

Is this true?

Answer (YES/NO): NO